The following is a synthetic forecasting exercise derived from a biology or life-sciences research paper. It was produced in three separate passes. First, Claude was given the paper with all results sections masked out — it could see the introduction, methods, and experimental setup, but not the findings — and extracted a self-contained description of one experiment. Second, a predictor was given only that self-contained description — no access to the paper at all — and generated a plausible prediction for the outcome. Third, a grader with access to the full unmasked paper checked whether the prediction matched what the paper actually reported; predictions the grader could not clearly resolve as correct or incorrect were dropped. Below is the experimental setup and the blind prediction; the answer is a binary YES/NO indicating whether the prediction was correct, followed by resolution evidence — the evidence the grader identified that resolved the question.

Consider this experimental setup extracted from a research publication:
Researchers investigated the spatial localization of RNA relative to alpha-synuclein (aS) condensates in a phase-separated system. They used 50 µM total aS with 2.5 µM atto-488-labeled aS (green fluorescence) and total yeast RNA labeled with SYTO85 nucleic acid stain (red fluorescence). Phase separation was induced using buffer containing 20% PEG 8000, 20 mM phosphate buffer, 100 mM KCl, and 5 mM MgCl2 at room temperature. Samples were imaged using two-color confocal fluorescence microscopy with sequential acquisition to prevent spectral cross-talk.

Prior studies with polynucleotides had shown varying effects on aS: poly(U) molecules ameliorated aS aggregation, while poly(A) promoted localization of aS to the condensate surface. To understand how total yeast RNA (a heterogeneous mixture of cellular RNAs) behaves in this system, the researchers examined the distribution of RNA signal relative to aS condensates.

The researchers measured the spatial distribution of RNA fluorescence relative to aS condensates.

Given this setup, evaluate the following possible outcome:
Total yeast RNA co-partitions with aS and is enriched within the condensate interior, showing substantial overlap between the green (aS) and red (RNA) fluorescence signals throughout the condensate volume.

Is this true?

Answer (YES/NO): YES